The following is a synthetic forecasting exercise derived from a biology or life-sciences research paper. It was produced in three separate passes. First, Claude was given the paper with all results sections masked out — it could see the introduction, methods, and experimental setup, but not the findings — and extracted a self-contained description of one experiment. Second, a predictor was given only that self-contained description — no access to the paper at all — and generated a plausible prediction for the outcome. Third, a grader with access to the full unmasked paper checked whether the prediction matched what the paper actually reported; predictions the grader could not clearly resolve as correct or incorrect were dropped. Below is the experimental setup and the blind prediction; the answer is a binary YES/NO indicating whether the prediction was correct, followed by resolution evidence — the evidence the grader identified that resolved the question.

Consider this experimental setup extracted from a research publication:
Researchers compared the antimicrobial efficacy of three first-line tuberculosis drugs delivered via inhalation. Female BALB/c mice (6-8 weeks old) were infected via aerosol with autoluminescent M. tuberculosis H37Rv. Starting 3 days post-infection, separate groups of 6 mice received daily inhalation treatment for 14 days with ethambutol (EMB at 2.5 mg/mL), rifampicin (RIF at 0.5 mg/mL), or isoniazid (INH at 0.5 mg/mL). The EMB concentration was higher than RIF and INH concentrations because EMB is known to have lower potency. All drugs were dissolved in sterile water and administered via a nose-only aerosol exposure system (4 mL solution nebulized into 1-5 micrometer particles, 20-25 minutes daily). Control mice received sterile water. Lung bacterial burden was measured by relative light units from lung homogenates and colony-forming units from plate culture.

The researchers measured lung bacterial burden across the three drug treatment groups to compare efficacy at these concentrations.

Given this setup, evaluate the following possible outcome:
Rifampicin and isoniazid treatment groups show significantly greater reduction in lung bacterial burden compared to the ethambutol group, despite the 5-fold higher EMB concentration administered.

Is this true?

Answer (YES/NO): NO